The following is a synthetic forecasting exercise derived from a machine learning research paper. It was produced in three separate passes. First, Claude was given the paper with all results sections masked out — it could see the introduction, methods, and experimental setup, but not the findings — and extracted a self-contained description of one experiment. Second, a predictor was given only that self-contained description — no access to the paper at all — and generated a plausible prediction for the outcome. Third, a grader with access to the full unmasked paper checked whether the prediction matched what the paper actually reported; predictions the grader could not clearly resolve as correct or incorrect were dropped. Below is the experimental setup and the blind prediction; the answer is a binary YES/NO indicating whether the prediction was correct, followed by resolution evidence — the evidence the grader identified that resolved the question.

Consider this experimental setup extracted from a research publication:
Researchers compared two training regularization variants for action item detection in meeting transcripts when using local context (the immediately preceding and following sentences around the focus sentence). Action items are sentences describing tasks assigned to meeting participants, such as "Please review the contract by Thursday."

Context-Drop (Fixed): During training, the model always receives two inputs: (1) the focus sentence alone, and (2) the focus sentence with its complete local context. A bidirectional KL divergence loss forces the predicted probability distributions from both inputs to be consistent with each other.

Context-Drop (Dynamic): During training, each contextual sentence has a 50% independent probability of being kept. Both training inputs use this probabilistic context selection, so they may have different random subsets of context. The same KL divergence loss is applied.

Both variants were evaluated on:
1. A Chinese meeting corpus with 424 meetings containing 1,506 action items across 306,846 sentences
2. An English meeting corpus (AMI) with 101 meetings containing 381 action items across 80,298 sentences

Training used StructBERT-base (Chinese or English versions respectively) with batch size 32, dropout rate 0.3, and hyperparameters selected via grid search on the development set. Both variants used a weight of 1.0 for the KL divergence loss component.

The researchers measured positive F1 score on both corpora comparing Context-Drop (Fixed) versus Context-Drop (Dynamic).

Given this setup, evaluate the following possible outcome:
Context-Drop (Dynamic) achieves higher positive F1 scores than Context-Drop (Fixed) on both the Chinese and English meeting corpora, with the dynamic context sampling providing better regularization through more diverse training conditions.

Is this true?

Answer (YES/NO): NO